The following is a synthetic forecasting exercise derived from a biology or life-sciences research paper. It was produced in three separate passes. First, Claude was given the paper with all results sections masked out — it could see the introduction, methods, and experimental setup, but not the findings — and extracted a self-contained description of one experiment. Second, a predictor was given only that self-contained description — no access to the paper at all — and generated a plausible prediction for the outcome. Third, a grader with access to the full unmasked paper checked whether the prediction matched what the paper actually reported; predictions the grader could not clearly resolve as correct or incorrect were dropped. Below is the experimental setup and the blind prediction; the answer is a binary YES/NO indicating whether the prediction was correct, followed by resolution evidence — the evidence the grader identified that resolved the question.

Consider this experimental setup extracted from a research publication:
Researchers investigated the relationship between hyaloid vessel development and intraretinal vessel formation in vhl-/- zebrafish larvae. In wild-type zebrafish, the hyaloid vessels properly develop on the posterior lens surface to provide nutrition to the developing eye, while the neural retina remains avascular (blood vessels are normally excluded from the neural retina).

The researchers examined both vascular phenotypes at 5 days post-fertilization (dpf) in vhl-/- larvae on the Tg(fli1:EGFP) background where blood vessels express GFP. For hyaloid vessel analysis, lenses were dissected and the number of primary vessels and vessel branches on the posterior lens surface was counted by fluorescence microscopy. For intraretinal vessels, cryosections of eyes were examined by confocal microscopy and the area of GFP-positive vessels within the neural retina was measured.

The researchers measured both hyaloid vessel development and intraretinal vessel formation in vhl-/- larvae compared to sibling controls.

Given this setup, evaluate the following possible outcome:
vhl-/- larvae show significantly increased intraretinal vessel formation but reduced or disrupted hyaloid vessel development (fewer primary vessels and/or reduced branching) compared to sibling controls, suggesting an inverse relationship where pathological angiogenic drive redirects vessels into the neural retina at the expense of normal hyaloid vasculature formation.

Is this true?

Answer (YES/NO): YES